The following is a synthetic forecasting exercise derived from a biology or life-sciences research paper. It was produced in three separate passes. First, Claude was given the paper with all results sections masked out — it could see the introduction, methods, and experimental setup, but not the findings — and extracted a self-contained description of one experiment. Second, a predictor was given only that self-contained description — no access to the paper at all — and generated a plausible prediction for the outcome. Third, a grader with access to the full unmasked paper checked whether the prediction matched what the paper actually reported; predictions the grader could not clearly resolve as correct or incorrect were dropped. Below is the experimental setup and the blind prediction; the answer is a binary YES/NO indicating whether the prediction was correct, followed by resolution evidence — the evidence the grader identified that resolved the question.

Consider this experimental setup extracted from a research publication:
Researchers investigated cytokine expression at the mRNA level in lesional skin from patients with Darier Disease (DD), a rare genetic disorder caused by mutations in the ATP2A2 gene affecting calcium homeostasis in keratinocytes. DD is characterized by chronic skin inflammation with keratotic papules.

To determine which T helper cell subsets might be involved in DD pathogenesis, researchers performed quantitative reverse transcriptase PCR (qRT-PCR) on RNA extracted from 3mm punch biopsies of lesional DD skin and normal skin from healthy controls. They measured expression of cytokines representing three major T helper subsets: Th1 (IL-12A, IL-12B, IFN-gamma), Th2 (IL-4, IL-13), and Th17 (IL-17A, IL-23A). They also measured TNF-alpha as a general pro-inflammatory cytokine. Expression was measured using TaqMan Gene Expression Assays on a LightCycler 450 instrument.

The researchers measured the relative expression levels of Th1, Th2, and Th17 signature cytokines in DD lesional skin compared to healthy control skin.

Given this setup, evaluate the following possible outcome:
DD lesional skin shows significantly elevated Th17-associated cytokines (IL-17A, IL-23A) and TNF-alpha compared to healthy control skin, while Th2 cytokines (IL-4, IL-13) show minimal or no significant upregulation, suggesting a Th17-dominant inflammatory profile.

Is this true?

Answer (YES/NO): NO